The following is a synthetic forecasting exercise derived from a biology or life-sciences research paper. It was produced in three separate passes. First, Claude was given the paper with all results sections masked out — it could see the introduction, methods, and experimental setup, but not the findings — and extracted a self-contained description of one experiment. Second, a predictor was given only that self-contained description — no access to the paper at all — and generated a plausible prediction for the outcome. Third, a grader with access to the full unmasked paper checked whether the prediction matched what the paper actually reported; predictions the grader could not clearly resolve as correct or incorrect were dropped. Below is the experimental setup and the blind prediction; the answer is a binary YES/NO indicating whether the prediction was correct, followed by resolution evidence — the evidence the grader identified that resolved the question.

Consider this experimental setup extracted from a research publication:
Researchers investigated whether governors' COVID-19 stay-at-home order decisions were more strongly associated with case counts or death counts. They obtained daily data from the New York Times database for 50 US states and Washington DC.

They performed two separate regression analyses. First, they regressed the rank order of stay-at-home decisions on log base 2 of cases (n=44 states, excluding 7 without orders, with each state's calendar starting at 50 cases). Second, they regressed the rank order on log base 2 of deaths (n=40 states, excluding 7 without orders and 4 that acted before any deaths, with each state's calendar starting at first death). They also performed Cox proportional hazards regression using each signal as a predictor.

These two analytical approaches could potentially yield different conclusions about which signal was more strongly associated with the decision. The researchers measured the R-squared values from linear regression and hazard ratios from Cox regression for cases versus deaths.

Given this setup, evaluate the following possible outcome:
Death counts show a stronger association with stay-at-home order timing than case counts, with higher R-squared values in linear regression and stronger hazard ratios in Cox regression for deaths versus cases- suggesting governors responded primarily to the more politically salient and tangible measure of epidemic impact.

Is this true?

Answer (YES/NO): NO